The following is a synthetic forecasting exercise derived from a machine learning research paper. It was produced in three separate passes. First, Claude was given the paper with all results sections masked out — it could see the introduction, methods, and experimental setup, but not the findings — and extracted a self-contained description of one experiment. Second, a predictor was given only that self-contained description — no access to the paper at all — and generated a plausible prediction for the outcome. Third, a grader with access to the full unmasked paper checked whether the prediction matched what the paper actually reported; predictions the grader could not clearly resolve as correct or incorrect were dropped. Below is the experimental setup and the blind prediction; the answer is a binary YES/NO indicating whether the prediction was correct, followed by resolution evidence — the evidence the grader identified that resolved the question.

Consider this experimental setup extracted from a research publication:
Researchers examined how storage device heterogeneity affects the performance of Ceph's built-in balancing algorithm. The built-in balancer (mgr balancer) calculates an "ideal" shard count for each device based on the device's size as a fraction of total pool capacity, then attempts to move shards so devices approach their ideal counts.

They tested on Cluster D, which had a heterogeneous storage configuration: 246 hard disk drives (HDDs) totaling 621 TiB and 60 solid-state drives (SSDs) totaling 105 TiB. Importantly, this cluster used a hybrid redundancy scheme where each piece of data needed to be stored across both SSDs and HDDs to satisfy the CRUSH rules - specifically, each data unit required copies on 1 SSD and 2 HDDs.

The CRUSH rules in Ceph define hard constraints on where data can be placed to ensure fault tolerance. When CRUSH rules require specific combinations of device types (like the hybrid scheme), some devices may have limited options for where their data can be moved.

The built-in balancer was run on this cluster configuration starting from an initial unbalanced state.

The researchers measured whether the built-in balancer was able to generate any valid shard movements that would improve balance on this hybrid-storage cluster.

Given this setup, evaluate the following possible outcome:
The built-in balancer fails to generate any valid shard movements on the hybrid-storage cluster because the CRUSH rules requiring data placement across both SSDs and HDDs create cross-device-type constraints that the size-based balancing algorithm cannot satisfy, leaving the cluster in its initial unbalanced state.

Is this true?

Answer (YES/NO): YES